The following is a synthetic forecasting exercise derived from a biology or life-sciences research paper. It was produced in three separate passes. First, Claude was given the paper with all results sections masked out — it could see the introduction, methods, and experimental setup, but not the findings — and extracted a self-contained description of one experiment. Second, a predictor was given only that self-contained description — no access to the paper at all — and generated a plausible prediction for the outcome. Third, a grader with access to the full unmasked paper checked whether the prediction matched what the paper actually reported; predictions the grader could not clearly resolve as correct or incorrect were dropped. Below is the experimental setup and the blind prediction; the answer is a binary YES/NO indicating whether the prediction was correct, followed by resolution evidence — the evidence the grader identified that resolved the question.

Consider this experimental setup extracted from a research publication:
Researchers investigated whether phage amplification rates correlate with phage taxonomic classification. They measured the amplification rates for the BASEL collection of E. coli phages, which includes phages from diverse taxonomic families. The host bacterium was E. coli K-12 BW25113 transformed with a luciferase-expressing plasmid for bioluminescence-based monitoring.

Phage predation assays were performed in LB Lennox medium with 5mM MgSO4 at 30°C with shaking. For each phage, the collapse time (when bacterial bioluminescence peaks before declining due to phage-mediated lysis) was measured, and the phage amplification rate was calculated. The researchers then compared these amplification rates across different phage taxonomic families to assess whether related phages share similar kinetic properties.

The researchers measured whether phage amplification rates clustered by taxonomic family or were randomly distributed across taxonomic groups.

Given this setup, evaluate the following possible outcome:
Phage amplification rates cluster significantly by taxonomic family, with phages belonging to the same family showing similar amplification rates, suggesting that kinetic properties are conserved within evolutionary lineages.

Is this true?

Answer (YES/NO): NO